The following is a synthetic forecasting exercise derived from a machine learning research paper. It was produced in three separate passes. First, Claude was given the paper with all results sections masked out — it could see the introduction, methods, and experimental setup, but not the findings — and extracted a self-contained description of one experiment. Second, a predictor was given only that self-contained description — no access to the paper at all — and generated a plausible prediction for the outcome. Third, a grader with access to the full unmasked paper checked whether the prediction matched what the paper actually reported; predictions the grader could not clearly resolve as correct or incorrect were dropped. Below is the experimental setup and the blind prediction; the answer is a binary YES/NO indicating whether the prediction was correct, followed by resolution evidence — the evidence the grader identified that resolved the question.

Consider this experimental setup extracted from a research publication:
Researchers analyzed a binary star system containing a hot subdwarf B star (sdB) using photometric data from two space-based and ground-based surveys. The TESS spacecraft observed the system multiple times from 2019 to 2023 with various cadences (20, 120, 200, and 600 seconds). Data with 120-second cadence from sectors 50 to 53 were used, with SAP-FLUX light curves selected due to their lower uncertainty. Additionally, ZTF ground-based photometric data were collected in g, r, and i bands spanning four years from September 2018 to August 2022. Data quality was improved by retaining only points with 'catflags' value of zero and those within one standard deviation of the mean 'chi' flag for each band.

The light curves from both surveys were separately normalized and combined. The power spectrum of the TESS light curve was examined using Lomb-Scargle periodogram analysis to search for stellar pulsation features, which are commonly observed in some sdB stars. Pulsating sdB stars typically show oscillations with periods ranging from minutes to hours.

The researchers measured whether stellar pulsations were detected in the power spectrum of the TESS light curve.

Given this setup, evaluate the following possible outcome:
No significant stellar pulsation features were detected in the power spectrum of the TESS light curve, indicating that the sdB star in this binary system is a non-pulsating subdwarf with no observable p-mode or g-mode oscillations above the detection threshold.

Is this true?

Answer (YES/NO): YES